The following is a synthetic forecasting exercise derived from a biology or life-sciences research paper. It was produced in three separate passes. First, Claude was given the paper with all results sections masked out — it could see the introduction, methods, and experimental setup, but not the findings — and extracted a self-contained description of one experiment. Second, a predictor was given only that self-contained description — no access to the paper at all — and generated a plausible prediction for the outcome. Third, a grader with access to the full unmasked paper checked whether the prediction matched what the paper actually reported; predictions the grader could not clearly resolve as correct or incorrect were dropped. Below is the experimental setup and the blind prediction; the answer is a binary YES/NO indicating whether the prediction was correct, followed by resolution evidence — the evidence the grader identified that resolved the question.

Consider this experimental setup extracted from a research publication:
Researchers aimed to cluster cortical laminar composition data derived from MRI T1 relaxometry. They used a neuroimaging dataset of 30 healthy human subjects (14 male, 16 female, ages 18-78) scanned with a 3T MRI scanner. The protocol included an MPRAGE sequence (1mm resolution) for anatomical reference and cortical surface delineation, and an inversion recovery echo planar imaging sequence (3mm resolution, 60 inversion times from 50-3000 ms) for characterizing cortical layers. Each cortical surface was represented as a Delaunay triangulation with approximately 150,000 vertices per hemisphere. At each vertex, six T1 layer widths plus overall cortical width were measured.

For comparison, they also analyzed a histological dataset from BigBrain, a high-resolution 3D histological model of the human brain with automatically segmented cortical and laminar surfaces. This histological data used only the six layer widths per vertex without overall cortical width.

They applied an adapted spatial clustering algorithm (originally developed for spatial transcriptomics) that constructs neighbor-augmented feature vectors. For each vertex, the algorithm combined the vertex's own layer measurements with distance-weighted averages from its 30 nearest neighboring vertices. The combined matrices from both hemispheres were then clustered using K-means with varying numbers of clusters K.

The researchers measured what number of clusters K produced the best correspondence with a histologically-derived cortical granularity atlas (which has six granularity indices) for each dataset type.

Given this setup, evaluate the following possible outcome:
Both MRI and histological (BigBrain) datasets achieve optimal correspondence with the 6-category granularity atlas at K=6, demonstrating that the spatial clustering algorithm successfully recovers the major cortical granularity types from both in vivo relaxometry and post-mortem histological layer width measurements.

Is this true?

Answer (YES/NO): NO